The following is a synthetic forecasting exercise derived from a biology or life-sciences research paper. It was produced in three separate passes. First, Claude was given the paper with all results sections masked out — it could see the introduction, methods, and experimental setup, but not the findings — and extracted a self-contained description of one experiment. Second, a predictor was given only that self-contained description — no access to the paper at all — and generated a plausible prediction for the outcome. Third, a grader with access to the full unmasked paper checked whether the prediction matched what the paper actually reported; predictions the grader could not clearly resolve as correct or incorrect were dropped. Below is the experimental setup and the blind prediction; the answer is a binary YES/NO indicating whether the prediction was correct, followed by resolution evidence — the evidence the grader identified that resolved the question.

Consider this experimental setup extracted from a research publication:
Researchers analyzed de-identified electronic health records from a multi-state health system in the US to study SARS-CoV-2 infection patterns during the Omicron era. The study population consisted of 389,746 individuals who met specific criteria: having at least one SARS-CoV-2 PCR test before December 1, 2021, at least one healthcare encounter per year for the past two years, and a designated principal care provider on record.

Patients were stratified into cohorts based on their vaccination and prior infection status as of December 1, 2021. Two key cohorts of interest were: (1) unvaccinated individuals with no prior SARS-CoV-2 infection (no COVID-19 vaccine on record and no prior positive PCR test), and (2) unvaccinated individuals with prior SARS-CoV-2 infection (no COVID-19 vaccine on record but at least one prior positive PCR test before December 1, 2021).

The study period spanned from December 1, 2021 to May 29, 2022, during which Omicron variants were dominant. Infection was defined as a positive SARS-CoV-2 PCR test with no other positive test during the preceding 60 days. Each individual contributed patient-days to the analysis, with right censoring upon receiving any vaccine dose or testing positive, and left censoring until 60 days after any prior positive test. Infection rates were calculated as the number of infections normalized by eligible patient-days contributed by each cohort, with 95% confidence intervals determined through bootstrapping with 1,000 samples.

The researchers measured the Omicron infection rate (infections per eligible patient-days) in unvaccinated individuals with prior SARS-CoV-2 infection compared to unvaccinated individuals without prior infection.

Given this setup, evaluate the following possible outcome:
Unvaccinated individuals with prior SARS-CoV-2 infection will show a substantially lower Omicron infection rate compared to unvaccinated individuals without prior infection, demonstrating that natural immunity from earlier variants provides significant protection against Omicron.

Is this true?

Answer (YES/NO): YES